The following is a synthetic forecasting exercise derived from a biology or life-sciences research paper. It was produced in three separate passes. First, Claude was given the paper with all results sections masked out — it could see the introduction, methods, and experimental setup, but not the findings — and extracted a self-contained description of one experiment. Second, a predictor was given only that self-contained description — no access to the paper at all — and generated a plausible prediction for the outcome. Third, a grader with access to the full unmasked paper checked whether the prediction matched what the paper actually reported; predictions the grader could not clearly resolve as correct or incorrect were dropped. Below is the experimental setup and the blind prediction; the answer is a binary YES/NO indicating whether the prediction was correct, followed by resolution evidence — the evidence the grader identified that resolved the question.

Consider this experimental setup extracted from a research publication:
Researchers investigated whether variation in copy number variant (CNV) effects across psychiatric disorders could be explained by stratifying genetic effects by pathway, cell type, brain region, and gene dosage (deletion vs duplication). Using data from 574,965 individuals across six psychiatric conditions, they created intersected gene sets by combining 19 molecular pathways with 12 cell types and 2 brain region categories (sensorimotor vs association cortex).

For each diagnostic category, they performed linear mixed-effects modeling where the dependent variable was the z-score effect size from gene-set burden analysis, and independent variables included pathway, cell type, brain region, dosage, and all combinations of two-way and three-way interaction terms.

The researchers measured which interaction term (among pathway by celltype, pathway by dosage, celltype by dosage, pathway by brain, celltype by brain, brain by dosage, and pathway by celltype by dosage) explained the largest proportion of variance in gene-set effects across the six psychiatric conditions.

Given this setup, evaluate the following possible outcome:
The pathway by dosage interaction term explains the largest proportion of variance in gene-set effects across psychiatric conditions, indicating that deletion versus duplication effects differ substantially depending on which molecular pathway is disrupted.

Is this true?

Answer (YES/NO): NO